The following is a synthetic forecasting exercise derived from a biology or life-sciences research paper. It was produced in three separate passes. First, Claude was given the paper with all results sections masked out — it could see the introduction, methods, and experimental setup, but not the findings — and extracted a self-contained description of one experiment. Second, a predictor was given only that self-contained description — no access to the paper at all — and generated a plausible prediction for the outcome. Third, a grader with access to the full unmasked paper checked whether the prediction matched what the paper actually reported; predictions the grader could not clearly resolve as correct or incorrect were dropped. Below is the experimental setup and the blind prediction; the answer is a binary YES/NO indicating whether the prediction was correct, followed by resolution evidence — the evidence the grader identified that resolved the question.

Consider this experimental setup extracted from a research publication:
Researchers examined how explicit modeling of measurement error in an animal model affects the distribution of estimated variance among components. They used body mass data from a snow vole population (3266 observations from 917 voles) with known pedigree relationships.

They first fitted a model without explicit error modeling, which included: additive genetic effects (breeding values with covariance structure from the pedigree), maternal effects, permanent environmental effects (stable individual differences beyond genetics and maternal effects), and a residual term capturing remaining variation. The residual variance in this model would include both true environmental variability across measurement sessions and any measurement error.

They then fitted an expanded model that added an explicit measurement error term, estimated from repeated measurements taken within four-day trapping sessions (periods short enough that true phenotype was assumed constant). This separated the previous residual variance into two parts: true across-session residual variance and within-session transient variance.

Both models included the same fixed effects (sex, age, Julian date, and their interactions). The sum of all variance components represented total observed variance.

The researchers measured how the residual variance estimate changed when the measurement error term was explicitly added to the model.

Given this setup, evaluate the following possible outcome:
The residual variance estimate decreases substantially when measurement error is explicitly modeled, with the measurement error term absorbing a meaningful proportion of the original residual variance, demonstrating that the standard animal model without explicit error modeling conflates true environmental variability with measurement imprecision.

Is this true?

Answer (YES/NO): YES